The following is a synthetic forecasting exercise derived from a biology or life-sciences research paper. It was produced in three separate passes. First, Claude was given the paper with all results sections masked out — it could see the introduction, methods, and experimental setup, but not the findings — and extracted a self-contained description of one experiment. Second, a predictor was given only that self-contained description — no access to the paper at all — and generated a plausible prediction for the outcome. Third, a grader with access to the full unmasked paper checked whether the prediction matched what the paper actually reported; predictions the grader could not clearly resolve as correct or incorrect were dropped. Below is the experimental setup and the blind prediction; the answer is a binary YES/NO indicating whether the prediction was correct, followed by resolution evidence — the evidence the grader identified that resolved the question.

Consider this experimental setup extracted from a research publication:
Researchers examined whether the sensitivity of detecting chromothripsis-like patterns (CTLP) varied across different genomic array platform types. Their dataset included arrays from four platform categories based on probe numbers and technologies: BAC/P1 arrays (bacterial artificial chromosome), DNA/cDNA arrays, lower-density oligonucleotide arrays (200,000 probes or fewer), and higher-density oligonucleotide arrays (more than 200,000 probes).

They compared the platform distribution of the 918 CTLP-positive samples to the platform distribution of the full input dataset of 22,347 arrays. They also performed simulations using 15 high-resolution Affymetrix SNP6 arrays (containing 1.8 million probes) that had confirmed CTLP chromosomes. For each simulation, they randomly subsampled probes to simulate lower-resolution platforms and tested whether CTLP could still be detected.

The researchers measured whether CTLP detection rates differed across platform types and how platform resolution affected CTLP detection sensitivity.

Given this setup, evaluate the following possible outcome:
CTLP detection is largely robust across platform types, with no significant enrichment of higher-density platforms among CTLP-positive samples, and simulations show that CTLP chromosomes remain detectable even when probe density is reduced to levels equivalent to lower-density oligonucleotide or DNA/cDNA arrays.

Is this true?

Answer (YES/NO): NO